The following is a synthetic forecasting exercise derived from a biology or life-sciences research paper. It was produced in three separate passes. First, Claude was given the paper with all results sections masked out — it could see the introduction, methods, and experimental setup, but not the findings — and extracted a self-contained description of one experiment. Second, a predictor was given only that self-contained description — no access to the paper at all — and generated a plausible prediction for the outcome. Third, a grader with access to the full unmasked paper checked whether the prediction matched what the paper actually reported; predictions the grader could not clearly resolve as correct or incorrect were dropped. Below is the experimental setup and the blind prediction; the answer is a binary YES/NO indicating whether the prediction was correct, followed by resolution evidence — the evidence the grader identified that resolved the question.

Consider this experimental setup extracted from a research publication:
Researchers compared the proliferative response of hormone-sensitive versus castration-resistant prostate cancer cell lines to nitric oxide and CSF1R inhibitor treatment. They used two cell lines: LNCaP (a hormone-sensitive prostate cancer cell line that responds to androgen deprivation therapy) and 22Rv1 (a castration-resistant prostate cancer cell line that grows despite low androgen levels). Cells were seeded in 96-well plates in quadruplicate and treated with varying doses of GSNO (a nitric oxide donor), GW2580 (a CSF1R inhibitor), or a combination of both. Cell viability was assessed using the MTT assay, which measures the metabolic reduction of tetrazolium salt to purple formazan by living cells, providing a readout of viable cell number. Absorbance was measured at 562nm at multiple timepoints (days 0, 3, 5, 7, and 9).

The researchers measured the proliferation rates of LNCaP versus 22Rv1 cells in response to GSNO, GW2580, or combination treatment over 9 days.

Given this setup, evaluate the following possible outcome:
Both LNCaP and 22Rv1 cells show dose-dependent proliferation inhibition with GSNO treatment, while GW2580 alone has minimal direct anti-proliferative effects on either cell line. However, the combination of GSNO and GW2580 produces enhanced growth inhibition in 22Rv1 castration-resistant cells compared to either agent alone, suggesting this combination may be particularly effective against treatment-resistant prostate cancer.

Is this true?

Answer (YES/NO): NO